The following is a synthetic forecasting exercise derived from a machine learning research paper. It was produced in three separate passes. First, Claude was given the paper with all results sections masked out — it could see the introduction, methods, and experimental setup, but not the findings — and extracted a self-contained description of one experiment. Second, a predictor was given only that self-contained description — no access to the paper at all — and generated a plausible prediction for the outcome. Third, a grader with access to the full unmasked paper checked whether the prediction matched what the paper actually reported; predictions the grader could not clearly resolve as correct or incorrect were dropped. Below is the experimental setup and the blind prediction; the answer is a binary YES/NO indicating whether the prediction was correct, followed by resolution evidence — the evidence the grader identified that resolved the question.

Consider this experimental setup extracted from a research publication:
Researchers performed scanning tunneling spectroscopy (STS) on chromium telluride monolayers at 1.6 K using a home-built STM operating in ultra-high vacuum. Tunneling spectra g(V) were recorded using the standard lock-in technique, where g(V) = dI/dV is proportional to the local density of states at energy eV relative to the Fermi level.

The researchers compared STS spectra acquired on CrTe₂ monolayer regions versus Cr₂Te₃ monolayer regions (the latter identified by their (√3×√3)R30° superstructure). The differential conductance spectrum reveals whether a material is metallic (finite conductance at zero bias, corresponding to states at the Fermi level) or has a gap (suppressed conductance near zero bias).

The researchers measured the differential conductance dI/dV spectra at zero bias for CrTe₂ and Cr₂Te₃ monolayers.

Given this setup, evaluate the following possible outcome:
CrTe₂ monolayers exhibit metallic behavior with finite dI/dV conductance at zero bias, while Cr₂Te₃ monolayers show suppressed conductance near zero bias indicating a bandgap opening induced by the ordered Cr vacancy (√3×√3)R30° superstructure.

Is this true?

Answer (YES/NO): NO